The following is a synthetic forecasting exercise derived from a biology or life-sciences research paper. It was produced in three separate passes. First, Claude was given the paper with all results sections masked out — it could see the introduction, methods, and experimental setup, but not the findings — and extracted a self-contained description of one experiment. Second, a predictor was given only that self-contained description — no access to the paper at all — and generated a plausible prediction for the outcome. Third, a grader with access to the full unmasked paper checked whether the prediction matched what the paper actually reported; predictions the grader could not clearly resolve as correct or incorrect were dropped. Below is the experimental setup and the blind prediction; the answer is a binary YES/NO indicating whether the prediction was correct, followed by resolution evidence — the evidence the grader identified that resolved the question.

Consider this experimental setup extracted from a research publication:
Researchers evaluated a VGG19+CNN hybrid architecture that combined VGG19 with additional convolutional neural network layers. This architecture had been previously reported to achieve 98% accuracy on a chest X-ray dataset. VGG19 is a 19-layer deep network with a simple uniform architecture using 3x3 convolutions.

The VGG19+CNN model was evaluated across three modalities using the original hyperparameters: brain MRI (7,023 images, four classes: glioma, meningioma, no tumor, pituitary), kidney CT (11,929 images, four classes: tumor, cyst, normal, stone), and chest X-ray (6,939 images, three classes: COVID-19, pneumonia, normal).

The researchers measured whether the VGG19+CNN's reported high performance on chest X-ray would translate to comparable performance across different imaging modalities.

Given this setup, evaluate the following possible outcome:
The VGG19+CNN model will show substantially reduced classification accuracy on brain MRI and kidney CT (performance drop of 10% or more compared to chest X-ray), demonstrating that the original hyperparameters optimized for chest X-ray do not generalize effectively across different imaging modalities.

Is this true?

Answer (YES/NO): NO